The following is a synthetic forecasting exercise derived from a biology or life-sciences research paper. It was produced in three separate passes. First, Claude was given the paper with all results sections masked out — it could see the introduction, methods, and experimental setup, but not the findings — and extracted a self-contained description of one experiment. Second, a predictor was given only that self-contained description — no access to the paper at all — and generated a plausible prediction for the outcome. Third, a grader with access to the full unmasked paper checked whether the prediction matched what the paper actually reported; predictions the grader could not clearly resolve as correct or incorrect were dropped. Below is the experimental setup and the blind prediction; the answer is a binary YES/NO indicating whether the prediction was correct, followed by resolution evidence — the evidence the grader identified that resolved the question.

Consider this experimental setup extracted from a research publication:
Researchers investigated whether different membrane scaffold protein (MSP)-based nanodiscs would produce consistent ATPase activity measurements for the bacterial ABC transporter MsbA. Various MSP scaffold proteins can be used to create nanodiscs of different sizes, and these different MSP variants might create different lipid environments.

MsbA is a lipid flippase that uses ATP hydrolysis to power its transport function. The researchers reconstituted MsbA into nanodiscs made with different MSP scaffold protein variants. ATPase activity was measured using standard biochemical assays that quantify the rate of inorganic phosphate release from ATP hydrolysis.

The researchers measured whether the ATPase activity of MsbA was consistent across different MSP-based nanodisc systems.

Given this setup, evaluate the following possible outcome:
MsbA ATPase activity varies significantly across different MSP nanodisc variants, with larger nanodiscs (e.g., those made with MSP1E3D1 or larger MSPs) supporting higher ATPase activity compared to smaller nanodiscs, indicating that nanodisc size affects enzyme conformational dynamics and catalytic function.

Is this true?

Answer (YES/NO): NO